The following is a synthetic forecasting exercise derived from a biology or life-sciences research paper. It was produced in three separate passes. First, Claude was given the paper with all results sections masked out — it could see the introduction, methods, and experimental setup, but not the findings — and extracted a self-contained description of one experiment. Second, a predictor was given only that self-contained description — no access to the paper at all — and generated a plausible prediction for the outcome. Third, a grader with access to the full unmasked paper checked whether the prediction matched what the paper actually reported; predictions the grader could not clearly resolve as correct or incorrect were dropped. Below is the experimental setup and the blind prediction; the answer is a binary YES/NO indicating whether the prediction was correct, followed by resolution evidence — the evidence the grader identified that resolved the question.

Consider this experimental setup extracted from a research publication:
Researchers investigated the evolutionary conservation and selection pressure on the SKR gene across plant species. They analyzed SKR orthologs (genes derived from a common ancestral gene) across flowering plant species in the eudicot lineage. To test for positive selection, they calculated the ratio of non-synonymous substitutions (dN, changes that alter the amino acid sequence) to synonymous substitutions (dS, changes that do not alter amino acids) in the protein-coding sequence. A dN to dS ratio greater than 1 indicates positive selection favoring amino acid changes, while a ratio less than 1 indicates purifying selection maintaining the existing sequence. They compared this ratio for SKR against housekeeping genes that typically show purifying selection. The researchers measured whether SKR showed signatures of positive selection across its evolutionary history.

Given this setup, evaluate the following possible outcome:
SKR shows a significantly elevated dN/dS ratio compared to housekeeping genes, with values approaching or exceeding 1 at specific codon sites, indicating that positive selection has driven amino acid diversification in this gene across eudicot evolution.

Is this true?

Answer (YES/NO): YES